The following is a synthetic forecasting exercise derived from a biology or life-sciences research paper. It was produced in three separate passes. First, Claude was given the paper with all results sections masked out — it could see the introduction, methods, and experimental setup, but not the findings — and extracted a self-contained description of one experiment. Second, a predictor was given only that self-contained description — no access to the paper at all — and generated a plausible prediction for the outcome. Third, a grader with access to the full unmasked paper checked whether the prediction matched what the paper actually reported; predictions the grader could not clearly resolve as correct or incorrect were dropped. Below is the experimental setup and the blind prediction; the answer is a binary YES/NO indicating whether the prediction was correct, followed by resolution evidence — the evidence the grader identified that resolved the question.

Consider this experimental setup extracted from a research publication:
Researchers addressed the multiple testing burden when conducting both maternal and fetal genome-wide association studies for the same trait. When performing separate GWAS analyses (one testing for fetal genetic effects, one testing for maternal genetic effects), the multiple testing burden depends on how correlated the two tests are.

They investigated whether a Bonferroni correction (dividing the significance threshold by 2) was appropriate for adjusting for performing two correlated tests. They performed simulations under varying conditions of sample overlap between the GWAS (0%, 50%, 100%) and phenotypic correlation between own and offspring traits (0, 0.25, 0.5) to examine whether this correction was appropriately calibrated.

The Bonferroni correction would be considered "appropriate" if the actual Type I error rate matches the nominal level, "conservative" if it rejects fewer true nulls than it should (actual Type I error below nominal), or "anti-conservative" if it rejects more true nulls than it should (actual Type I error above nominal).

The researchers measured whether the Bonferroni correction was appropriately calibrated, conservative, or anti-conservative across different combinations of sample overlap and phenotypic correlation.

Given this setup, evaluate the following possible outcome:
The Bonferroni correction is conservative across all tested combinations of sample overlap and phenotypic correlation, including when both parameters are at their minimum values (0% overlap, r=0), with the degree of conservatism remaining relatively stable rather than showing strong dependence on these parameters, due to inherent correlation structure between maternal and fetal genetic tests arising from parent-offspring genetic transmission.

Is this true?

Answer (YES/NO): NO